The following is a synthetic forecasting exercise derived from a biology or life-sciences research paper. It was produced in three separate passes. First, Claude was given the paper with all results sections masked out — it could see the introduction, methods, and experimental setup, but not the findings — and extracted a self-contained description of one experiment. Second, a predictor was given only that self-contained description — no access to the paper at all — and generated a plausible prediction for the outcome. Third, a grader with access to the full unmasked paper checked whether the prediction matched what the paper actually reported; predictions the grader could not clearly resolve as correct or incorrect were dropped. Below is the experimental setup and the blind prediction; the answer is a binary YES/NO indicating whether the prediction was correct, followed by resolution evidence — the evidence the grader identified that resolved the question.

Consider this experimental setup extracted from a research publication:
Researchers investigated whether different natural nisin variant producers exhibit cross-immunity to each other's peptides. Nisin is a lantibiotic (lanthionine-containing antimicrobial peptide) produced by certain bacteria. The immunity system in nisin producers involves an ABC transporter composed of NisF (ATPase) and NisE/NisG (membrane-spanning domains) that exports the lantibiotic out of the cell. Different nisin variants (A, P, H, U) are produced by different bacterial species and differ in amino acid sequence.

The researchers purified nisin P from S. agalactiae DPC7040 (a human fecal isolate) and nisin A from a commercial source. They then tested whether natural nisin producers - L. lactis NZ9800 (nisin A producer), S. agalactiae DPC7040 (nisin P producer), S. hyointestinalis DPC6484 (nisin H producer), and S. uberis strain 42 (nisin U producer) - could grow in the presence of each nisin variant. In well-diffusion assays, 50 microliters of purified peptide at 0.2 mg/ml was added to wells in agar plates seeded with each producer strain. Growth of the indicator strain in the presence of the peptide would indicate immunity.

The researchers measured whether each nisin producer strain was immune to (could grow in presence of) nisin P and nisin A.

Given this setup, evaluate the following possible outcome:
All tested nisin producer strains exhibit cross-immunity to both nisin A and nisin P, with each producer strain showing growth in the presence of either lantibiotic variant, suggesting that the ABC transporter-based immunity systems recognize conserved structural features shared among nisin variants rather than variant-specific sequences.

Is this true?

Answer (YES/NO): NO